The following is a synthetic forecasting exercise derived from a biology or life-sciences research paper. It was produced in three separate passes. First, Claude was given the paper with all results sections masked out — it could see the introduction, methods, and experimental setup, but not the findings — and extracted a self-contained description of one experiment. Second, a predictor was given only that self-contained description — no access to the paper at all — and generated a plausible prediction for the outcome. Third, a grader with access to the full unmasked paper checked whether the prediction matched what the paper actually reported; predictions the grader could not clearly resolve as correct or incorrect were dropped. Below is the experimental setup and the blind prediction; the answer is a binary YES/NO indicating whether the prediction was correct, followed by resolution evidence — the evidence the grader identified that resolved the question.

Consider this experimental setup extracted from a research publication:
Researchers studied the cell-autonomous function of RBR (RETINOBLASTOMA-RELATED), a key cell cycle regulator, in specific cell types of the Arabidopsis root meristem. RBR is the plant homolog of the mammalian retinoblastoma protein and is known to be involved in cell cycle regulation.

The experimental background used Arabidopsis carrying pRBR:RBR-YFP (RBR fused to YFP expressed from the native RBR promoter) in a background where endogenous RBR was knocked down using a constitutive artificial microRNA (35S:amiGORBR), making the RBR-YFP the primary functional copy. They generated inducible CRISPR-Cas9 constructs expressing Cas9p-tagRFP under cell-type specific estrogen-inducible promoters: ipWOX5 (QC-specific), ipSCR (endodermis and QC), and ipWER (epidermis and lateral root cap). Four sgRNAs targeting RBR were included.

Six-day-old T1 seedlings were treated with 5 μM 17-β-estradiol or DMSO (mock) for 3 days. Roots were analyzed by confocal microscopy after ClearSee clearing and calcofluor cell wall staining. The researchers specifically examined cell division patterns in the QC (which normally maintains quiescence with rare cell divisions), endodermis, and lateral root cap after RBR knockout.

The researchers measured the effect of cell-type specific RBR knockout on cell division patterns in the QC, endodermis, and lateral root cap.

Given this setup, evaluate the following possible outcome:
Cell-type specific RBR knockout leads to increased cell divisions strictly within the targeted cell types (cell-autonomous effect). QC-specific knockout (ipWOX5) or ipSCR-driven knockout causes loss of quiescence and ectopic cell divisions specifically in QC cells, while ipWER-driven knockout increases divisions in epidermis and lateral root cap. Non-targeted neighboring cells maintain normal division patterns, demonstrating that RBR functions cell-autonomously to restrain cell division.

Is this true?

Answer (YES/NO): YES